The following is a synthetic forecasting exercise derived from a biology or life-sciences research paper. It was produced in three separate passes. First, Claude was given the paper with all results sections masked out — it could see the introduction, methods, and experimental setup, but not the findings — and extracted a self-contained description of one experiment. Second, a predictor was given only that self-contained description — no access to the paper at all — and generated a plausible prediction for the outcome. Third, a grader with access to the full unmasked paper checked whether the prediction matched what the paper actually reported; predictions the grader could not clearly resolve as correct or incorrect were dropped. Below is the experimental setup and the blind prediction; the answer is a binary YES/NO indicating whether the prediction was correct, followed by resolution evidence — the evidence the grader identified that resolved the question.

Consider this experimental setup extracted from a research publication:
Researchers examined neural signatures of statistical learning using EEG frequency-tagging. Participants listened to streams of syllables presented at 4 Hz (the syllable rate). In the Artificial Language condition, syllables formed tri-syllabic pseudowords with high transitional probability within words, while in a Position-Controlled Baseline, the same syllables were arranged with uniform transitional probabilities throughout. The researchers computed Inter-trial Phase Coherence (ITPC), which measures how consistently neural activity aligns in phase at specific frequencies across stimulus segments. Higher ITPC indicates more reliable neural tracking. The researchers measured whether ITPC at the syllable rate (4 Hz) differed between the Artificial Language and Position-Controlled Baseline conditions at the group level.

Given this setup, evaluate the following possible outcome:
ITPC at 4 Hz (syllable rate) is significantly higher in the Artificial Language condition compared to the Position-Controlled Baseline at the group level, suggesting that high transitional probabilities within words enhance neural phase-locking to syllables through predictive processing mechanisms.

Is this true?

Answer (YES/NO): NO